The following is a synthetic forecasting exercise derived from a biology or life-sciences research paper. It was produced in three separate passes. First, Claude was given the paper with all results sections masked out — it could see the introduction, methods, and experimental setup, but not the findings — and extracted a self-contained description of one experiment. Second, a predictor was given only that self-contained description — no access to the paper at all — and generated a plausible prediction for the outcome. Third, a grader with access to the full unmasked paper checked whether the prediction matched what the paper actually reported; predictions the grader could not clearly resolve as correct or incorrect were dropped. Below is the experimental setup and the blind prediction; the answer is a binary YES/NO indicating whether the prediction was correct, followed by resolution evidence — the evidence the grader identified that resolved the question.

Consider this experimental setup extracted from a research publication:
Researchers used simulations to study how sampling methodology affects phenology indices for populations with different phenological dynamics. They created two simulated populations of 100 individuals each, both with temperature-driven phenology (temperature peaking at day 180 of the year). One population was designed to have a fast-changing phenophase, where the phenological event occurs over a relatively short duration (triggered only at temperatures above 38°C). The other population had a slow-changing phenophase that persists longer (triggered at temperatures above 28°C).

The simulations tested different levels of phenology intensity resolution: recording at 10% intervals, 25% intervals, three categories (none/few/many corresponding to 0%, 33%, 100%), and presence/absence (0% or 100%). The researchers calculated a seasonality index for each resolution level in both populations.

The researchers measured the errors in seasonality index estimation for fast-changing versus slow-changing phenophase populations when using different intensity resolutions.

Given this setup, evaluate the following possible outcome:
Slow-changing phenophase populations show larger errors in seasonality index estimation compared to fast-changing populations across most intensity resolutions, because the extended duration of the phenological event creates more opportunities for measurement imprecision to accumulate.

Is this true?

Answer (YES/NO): NO